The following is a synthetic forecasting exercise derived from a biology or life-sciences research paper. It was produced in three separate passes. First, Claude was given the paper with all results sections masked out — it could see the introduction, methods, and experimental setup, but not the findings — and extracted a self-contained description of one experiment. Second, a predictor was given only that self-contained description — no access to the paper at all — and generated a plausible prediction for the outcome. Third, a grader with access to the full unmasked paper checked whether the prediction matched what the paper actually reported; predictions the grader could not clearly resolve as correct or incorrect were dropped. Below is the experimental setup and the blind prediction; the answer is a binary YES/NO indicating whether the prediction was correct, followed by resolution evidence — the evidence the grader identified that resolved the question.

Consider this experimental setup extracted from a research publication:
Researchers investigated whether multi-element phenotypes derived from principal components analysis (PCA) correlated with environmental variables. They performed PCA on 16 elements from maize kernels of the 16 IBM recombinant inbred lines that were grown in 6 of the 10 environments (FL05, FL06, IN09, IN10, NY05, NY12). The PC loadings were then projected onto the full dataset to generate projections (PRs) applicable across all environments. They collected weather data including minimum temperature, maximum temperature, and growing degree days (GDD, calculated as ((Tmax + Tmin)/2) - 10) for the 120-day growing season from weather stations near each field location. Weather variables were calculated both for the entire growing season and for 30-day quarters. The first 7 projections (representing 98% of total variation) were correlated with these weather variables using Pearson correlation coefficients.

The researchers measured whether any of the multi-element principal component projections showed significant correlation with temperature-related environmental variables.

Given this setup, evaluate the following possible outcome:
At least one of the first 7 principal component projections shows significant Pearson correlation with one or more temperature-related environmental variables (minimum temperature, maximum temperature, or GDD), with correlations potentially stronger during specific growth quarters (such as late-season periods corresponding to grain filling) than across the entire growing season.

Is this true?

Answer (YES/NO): YES